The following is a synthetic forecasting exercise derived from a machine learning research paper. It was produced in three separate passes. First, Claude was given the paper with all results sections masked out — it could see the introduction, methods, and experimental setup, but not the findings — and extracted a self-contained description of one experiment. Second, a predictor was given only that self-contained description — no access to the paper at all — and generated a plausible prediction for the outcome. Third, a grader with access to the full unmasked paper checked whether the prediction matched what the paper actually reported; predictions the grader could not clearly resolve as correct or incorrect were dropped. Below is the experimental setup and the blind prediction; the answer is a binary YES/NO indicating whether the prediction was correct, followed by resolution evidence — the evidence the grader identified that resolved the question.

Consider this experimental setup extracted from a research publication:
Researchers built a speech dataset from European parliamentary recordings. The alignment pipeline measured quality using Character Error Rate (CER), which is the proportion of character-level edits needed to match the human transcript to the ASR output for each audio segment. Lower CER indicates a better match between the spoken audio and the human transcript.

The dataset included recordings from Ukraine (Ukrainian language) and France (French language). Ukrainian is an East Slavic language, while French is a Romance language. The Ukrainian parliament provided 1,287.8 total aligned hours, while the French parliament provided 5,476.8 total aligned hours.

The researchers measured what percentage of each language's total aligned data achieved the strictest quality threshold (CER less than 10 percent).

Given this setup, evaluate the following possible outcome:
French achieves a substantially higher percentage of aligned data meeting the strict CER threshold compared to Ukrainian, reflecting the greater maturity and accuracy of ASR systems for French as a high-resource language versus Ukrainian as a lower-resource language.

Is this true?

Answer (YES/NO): NO